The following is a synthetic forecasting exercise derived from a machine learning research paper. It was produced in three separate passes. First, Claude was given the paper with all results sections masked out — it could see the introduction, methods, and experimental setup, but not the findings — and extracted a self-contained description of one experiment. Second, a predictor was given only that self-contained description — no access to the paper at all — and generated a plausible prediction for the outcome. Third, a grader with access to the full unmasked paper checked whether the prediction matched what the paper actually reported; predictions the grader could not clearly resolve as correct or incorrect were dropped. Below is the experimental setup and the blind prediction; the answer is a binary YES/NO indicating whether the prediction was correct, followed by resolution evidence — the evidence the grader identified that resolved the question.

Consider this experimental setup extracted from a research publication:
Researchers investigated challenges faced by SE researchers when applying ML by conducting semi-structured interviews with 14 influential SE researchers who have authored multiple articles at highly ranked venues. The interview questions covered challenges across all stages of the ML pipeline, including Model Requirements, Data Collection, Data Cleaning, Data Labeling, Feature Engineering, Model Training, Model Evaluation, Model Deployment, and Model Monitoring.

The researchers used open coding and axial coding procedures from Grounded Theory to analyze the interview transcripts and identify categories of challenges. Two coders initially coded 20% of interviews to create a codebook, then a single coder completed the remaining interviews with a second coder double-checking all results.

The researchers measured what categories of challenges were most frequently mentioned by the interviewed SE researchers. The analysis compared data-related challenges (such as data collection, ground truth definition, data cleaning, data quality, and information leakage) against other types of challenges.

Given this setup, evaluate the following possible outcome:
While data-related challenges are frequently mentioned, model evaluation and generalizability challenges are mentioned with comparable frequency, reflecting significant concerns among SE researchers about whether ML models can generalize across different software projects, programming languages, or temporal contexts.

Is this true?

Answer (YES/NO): NO